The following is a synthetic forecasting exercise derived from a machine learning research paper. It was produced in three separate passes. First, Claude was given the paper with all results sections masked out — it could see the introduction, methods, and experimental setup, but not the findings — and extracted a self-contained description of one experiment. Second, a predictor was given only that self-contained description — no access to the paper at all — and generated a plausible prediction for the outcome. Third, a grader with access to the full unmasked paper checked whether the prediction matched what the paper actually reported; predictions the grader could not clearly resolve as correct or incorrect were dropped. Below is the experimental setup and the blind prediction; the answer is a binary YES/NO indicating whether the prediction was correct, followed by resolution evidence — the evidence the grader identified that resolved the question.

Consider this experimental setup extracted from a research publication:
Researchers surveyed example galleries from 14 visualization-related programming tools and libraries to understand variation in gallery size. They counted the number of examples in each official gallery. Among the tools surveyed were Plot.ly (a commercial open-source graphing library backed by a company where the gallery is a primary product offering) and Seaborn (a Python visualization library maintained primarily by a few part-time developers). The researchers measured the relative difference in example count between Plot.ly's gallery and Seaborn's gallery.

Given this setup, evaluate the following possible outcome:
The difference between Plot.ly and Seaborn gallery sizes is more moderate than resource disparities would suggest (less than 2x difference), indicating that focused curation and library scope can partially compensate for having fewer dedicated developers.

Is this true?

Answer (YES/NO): NO